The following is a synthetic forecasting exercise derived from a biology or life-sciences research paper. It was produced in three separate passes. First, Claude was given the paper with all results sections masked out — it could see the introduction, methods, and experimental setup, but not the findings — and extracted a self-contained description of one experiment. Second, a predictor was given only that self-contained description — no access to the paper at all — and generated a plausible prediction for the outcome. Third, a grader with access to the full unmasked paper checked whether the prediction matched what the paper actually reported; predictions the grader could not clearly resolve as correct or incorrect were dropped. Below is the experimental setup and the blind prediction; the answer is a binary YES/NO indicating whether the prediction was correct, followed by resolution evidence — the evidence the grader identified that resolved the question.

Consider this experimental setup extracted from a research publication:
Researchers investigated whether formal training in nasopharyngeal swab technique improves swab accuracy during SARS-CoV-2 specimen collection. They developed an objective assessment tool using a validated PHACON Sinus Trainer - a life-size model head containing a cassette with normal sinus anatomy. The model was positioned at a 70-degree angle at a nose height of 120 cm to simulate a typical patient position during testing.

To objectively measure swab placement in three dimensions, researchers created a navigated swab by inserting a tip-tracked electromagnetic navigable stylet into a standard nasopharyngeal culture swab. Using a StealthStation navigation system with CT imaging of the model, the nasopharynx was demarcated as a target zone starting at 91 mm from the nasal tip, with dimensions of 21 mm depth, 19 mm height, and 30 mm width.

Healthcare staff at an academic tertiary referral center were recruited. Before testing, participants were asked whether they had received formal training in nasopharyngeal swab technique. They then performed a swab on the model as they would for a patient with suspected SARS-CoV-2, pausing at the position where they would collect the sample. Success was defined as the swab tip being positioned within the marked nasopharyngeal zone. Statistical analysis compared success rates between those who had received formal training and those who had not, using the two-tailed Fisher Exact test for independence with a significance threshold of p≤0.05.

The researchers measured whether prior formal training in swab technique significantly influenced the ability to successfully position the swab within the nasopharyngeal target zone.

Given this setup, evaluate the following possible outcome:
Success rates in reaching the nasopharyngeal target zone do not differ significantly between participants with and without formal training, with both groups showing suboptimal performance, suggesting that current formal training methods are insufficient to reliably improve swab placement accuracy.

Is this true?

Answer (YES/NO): YES